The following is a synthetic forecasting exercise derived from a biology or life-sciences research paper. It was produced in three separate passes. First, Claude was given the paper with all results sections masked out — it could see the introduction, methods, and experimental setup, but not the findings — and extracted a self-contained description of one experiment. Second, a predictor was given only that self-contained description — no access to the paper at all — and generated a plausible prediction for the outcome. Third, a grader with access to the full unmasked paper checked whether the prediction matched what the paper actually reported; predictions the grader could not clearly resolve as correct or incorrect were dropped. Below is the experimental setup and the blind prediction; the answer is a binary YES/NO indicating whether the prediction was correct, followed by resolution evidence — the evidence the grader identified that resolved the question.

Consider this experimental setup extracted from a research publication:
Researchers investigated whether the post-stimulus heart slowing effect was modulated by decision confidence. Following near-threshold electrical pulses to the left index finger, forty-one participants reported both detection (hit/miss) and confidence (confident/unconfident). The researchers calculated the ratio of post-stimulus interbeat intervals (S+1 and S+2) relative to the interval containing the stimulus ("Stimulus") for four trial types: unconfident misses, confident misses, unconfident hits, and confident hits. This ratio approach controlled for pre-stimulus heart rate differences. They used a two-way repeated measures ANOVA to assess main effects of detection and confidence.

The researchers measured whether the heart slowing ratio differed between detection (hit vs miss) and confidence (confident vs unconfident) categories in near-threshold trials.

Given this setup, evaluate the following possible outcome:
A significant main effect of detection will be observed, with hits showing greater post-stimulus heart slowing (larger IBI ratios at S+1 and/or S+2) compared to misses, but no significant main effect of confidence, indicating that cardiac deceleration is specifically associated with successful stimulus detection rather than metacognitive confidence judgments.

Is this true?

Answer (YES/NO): NO